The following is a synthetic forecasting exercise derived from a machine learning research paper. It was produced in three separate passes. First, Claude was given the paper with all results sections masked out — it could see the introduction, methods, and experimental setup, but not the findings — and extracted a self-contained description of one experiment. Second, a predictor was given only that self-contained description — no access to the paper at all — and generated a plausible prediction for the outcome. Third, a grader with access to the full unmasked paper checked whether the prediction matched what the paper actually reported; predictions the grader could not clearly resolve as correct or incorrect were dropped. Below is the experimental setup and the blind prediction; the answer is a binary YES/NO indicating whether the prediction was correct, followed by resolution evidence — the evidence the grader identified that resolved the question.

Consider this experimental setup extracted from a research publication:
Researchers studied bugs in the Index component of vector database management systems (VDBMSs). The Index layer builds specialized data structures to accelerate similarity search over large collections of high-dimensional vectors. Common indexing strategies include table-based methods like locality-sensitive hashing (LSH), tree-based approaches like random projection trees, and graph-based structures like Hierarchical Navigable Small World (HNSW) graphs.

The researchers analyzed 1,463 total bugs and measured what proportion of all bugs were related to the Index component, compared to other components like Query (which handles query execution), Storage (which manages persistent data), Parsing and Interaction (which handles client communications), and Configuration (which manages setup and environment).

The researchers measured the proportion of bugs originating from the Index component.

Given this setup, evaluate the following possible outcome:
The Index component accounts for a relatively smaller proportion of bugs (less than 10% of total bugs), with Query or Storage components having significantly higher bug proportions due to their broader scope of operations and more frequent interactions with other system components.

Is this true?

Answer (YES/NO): YES